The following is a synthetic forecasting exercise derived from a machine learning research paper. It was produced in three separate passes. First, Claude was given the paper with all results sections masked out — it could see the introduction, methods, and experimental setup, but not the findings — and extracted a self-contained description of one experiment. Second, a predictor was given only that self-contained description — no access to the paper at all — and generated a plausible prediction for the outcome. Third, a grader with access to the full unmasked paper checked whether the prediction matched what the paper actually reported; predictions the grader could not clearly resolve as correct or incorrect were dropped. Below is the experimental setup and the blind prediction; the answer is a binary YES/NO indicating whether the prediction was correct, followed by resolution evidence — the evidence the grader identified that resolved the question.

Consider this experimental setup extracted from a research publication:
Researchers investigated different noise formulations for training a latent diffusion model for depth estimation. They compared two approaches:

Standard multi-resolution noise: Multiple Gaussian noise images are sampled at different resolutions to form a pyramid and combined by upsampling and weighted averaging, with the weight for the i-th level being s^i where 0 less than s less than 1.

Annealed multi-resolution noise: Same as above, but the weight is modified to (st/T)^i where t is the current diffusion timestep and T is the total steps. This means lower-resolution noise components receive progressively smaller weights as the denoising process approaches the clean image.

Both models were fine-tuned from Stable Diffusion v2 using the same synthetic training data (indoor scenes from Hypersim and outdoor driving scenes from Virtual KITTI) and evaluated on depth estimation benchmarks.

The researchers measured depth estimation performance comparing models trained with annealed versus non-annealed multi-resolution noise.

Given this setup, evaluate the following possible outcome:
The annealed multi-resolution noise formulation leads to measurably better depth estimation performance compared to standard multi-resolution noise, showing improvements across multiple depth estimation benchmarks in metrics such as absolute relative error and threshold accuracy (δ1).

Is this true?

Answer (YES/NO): YES